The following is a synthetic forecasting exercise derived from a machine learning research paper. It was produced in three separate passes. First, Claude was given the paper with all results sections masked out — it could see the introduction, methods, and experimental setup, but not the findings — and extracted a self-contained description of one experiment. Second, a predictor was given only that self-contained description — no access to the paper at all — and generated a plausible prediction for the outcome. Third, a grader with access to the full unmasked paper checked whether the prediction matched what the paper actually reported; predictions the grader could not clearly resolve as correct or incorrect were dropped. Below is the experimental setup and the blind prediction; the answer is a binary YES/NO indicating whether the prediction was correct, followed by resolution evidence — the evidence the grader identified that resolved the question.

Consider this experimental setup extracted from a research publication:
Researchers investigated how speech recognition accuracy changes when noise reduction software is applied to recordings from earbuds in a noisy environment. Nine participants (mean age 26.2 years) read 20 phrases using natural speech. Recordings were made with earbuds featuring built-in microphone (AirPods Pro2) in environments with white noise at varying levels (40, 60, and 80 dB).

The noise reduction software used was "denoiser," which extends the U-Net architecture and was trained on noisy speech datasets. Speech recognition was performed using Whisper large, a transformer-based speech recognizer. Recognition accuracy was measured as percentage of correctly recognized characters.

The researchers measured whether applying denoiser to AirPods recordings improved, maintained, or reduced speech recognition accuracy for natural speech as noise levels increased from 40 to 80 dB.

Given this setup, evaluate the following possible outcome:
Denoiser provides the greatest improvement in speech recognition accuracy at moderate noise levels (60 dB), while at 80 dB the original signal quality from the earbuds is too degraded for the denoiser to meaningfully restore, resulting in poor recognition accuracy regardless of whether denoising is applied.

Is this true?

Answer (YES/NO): NO